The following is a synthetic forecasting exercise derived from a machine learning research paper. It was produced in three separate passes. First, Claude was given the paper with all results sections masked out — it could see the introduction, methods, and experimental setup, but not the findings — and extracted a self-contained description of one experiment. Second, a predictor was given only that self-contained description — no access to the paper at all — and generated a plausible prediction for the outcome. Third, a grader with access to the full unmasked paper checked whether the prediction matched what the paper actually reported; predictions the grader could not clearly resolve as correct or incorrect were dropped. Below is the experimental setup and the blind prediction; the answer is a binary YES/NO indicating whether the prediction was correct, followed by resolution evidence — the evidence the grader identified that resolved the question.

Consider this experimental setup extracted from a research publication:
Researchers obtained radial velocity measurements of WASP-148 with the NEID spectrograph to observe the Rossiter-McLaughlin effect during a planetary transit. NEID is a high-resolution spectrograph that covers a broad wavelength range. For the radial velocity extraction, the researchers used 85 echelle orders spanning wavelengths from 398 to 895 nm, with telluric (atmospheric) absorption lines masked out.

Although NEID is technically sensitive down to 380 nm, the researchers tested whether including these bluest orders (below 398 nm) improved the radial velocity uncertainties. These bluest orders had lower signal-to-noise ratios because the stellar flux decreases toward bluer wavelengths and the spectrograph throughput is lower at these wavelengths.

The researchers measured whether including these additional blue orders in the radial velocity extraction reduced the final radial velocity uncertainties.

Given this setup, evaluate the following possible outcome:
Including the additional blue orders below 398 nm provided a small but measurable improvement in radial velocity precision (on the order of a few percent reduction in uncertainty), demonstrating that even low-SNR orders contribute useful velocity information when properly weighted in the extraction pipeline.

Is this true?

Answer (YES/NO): NO